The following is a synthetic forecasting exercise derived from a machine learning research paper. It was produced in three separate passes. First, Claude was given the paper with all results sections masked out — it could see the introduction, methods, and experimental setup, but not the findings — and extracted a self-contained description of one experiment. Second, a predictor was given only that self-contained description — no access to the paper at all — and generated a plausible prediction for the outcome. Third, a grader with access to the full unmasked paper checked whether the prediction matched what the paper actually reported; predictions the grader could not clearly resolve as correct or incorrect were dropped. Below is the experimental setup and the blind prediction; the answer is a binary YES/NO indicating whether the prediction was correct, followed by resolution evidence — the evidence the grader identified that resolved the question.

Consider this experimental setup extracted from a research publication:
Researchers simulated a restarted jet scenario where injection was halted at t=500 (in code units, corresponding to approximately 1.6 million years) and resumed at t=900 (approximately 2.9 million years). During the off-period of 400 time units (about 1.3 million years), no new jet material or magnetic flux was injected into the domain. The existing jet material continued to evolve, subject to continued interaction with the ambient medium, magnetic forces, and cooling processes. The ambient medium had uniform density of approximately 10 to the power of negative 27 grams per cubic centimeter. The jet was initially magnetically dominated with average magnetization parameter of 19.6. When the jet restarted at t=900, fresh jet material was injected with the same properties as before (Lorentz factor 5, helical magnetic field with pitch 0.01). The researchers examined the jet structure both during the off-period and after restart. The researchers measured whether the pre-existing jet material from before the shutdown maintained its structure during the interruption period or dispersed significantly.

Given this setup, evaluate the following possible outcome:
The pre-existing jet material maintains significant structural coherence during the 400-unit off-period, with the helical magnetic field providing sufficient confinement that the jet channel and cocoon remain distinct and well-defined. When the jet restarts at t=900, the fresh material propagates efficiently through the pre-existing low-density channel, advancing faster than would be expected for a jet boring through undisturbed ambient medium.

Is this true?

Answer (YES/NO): NO